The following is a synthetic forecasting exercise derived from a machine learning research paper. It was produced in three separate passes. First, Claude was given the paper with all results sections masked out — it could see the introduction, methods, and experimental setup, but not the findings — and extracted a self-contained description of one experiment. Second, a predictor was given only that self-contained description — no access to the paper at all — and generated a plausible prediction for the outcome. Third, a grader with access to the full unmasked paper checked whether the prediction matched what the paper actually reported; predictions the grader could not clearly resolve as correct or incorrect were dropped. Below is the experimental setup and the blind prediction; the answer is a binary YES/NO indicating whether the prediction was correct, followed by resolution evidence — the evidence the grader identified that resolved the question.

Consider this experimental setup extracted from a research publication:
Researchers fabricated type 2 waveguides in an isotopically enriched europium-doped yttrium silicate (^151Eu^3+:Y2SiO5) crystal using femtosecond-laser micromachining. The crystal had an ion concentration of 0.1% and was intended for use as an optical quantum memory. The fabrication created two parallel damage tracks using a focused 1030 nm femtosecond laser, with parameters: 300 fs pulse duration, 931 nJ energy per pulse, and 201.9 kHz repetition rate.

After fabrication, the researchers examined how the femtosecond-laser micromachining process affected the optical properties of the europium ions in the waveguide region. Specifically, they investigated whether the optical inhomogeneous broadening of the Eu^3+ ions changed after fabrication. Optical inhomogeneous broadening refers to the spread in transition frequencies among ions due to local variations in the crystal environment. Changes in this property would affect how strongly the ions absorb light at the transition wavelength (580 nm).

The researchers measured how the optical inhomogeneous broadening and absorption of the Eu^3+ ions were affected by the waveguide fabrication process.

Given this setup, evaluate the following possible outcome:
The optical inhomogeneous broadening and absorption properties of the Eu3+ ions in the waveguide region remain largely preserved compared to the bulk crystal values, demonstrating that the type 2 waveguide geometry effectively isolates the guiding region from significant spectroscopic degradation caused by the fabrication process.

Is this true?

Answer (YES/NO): NO